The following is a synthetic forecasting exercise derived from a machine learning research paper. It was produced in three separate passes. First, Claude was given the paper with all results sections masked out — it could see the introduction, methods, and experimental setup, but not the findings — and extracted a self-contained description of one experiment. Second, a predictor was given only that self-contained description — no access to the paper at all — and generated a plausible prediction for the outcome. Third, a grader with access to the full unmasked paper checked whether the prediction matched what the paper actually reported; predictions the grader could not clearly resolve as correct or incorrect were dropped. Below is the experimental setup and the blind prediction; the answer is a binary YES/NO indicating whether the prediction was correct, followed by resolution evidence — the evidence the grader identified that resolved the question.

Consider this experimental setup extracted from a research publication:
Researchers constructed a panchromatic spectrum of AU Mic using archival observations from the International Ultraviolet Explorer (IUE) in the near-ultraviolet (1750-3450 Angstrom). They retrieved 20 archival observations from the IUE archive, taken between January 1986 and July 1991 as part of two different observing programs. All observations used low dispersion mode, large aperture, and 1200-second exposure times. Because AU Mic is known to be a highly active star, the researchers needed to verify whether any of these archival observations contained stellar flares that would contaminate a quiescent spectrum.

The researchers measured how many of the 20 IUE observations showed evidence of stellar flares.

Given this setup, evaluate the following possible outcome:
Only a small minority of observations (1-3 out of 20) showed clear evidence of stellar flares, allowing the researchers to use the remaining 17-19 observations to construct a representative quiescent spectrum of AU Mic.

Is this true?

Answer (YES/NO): NO